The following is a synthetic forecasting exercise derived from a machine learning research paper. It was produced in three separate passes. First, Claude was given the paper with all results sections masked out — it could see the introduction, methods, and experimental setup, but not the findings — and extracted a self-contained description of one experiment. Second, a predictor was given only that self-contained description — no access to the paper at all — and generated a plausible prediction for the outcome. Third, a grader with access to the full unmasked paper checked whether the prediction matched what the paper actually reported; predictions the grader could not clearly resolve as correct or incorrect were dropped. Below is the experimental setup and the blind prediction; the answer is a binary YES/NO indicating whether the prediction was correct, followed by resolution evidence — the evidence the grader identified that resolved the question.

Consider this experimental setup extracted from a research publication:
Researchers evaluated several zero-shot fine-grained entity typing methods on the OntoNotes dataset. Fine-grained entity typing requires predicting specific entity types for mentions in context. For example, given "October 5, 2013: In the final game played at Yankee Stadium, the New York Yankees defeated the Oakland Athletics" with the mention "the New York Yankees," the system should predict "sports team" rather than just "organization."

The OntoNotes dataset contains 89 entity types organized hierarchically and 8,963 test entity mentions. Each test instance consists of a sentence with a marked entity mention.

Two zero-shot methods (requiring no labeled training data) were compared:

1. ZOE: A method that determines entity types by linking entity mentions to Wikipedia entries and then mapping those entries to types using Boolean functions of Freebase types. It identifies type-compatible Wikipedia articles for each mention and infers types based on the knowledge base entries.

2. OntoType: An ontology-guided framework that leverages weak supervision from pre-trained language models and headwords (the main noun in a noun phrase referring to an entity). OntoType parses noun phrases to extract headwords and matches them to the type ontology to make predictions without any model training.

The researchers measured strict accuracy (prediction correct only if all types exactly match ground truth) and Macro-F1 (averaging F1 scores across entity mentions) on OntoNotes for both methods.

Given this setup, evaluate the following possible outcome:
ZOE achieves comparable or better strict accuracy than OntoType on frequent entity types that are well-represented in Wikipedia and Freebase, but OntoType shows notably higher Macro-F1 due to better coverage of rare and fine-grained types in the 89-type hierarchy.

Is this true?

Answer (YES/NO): NO